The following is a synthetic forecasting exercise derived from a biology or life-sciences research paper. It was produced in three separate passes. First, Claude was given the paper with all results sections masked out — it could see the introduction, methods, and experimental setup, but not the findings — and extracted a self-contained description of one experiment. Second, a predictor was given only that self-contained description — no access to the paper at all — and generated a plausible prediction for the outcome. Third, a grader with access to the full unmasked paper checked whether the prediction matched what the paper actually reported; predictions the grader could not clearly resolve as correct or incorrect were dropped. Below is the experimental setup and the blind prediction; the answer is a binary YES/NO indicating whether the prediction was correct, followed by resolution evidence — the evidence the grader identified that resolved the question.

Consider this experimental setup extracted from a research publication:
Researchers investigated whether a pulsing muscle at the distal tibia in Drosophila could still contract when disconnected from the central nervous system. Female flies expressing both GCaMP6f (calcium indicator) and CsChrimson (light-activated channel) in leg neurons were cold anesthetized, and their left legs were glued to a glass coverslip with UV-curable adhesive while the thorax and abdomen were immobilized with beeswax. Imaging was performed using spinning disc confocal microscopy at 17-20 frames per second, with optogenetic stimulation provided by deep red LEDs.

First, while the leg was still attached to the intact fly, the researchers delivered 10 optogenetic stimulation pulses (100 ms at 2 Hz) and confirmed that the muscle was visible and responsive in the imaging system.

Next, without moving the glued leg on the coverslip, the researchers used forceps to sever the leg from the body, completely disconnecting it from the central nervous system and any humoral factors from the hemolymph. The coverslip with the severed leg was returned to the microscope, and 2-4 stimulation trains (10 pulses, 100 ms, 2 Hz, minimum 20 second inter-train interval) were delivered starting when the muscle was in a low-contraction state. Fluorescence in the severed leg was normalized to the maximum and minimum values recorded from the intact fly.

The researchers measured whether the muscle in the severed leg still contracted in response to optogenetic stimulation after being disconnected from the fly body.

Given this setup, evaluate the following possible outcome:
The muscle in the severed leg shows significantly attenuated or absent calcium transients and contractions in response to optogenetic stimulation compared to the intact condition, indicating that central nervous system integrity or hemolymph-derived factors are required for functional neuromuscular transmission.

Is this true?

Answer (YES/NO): NO